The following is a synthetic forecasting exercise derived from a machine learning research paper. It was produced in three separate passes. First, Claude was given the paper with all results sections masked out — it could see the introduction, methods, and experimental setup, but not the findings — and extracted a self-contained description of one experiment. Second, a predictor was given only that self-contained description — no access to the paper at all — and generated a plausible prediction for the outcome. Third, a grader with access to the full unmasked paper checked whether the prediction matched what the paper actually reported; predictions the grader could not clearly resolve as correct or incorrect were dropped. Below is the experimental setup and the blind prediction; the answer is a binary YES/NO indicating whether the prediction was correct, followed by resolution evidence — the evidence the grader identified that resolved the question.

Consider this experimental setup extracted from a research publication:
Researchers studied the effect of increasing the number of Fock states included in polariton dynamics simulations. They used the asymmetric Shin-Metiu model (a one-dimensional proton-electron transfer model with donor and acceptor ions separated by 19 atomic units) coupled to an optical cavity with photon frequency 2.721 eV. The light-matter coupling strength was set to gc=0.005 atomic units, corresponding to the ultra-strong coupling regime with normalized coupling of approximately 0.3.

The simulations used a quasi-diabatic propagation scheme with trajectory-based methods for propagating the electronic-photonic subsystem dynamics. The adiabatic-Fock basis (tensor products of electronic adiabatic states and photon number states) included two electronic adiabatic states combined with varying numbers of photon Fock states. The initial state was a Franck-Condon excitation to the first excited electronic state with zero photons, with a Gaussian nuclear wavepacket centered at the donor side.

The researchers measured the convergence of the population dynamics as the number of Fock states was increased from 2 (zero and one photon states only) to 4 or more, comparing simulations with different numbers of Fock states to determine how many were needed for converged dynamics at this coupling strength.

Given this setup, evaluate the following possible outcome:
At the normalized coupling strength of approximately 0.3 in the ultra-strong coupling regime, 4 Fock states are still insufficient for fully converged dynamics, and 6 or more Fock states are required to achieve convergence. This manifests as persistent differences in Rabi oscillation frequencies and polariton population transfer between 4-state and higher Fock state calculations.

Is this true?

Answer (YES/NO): NO